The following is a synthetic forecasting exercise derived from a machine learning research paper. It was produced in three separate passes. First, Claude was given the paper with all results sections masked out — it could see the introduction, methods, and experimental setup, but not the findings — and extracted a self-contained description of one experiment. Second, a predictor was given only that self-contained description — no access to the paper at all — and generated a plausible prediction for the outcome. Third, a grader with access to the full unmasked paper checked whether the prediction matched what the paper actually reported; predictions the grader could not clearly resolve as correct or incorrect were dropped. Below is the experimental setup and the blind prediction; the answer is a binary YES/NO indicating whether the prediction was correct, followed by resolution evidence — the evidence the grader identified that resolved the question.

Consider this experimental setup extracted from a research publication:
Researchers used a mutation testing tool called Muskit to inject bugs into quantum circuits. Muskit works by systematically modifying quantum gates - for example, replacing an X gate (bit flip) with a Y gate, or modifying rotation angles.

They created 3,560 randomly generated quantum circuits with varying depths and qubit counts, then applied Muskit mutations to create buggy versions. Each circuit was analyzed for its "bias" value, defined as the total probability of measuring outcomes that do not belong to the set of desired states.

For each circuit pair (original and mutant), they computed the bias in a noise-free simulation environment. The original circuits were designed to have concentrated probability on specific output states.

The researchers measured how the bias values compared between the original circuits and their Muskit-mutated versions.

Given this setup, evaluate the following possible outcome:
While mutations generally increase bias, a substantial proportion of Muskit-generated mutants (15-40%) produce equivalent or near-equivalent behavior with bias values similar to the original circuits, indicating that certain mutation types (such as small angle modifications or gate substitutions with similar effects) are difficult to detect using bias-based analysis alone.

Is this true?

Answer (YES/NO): NO